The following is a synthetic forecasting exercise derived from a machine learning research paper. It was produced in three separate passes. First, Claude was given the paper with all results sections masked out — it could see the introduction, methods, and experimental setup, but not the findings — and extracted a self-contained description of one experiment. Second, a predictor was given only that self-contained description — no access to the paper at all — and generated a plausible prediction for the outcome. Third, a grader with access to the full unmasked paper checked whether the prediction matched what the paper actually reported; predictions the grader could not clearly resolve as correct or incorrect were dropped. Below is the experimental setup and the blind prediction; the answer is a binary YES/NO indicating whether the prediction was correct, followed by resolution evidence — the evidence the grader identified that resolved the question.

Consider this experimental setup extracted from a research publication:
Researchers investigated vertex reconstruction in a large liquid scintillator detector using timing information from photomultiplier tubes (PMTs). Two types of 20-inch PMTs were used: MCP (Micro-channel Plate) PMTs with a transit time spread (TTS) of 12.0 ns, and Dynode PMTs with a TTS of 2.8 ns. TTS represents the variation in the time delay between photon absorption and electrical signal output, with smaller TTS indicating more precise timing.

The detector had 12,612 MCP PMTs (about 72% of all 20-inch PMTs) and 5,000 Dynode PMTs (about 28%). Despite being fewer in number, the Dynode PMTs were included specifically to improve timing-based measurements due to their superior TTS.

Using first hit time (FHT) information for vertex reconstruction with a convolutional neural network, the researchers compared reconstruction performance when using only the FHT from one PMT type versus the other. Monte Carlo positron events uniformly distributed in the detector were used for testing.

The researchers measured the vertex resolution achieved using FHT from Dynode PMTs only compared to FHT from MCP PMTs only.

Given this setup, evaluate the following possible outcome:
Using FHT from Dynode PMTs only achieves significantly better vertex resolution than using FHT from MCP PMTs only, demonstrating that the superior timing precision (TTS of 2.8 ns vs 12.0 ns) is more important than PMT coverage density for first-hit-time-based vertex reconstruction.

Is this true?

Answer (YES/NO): NO